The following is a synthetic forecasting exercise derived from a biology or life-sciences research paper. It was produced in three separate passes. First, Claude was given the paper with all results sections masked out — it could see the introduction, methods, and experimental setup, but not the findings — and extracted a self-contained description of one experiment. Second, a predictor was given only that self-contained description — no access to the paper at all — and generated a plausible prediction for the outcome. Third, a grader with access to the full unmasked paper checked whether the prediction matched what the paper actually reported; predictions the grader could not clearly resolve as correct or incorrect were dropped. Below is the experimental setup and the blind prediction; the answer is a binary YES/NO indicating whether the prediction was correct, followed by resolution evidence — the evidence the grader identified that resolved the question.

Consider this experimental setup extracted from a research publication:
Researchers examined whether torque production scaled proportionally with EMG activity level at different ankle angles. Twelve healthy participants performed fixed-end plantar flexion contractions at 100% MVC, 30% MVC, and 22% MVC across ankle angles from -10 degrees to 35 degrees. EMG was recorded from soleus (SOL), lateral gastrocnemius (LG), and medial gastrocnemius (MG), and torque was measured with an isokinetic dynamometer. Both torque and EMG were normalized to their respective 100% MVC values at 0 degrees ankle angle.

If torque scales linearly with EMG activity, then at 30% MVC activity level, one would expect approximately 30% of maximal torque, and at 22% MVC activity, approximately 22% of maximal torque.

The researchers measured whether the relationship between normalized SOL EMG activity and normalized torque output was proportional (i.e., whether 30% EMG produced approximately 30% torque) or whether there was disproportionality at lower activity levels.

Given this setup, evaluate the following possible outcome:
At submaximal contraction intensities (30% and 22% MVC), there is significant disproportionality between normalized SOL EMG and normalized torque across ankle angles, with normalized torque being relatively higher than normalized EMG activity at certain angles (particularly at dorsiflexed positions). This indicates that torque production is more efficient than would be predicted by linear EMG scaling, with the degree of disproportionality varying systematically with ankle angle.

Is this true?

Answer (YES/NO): NO